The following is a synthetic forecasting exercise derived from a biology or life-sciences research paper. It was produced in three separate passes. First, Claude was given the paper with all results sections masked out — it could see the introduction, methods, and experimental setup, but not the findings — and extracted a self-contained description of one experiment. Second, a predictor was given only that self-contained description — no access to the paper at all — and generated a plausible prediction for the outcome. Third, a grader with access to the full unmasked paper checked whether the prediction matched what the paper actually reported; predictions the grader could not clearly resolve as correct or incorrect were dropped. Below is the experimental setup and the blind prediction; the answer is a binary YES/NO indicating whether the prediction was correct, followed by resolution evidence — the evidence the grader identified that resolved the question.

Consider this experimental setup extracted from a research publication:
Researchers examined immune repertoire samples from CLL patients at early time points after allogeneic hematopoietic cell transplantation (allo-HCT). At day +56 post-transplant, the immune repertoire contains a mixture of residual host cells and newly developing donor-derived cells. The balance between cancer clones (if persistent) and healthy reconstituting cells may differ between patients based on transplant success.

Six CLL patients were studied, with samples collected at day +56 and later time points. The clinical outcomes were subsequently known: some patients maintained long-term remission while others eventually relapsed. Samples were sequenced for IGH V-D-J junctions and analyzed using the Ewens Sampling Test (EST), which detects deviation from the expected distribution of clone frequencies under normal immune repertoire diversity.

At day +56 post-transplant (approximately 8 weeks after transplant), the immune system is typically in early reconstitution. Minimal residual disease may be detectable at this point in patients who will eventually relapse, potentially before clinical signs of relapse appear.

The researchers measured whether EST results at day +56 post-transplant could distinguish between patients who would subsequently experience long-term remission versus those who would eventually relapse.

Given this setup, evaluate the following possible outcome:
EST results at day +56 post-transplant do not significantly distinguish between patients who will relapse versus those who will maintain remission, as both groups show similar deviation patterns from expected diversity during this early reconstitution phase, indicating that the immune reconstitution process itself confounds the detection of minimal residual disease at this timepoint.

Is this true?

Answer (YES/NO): YES